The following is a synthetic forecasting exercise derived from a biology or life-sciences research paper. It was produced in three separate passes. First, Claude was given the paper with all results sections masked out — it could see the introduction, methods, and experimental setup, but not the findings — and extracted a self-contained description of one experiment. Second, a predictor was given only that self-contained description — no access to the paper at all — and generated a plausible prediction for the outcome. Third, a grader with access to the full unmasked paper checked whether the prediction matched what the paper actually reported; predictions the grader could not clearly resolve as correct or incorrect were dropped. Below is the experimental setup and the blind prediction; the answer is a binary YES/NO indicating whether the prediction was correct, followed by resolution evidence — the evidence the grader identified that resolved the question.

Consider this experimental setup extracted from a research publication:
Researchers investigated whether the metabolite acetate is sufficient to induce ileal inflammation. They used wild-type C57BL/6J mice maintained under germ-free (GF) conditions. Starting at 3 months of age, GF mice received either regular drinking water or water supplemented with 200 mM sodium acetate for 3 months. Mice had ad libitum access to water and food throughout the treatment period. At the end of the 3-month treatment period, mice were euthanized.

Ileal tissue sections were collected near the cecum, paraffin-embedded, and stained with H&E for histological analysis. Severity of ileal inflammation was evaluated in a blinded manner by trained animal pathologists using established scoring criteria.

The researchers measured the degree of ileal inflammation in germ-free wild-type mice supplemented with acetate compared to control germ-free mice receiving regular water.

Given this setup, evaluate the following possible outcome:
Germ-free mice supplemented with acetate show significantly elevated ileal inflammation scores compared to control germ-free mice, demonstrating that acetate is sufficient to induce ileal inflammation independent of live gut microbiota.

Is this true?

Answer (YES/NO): YES